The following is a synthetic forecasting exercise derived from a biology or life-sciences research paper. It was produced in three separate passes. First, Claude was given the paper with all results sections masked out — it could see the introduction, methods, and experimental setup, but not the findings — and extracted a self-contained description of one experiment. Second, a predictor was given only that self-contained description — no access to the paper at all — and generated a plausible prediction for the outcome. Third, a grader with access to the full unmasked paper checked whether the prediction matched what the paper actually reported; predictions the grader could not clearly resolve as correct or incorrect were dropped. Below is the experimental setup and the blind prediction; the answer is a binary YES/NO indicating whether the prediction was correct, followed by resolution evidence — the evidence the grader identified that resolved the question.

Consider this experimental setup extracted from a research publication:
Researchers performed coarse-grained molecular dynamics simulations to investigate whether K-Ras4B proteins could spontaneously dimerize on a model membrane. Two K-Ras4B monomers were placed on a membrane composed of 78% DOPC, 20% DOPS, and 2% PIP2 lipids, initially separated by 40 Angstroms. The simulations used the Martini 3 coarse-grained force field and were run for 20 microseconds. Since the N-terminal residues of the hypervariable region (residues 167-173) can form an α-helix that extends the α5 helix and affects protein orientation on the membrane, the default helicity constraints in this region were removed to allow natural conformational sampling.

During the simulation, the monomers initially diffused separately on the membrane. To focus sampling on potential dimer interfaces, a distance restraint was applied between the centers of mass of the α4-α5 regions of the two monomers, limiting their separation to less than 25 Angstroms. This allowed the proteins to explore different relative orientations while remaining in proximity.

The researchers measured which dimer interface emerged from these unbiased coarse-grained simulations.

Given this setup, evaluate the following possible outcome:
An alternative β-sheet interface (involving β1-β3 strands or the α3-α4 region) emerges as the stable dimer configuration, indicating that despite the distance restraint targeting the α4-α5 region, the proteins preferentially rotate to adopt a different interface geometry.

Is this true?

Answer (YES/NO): NO